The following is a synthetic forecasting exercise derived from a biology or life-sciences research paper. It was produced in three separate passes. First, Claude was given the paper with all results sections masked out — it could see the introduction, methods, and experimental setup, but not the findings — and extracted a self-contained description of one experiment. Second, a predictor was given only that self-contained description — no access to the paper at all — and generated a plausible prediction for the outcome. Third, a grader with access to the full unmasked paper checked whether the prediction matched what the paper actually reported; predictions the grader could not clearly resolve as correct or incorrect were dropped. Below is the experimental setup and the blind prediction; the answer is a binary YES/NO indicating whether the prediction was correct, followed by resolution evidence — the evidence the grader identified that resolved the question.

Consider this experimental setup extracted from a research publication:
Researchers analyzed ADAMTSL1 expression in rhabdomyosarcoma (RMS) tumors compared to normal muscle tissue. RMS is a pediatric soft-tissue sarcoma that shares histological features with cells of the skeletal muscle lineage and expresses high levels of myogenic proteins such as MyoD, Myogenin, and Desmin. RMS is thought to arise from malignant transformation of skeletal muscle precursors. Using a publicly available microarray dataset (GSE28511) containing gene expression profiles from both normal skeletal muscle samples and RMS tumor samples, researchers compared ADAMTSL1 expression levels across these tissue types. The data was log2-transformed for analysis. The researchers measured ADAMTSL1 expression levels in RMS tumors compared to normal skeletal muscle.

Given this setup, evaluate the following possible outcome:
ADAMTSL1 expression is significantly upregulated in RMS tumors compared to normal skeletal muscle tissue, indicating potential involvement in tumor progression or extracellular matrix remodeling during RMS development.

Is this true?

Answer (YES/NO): NO